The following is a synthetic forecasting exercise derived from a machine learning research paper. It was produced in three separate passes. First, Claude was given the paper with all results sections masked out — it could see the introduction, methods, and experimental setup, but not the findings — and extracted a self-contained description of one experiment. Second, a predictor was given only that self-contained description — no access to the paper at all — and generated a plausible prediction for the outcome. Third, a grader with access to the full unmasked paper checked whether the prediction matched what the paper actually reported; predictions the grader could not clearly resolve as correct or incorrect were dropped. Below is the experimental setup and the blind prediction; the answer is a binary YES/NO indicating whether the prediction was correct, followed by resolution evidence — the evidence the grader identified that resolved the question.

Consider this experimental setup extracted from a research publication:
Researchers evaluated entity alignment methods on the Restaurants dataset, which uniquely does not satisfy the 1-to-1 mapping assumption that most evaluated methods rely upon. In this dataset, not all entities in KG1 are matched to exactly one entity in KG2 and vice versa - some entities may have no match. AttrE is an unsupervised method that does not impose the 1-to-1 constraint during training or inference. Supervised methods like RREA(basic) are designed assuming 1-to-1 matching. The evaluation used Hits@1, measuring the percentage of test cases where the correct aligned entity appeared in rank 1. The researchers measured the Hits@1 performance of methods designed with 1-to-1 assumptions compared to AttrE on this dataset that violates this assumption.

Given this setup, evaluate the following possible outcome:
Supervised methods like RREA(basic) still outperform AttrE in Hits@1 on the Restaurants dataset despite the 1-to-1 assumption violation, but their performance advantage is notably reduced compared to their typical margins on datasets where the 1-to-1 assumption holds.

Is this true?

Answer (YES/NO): NO